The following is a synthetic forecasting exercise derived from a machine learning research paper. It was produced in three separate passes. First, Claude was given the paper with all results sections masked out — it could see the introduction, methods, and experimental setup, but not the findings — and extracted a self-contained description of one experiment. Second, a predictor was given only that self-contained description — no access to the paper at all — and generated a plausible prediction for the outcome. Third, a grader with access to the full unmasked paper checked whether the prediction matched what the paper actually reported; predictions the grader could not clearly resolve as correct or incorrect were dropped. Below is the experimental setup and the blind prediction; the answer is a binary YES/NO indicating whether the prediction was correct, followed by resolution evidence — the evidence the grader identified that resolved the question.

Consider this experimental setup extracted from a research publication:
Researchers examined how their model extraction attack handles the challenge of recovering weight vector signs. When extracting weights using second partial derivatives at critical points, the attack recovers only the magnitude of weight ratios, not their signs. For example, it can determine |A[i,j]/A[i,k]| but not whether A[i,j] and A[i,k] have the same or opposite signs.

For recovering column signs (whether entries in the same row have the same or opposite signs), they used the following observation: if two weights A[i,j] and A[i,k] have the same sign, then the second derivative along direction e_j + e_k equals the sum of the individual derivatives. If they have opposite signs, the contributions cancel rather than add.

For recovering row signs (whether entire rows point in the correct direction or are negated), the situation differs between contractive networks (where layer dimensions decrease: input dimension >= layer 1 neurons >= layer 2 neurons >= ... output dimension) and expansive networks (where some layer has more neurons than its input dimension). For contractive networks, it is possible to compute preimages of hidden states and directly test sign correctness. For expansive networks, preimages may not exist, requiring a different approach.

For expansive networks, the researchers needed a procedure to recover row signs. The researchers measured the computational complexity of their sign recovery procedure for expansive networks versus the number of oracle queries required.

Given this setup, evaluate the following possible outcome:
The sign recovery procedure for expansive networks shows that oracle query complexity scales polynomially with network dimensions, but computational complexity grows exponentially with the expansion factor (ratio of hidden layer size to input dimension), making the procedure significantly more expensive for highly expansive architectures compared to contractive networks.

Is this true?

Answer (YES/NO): NO